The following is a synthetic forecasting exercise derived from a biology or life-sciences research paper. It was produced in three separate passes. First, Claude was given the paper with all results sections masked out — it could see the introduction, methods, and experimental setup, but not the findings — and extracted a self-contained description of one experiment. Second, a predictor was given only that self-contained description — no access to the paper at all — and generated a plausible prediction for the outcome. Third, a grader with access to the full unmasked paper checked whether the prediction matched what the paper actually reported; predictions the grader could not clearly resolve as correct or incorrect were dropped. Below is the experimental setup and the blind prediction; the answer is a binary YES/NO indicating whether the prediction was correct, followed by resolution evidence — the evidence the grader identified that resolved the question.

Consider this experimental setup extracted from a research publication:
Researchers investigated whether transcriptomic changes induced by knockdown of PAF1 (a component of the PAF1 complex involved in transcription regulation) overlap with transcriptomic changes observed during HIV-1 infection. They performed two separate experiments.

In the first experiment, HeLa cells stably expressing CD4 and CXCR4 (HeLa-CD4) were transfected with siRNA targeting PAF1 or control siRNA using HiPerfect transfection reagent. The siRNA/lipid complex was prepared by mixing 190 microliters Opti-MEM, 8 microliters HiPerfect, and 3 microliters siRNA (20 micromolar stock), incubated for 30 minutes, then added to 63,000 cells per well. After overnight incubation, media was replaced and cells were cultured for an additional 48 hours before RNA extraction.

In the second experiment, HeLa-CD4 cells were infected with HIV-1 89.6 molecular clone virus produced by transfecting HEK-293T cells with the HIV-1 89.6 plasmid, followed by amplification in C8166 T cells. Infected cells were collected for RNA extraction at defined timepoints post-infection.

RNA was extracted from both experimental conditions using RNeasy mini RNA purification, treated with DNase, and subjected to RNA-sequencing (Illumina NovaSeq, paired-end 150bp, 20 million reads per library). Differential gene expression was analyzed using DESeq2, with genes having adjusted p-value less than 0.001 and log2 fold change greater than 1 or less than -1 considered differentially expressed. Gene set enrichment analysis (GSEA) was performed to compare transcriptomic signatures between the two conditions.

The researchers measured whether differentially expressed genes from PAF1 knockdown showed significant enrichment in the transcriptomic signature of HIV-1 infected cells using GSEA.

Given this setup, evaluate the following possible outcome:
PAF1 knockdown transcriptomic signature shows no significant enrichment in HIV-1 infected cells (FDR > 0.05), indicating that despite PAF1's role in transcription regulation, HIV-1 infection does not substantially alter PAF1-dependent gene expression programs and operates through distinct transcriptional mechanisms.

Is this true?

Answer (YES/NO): NO